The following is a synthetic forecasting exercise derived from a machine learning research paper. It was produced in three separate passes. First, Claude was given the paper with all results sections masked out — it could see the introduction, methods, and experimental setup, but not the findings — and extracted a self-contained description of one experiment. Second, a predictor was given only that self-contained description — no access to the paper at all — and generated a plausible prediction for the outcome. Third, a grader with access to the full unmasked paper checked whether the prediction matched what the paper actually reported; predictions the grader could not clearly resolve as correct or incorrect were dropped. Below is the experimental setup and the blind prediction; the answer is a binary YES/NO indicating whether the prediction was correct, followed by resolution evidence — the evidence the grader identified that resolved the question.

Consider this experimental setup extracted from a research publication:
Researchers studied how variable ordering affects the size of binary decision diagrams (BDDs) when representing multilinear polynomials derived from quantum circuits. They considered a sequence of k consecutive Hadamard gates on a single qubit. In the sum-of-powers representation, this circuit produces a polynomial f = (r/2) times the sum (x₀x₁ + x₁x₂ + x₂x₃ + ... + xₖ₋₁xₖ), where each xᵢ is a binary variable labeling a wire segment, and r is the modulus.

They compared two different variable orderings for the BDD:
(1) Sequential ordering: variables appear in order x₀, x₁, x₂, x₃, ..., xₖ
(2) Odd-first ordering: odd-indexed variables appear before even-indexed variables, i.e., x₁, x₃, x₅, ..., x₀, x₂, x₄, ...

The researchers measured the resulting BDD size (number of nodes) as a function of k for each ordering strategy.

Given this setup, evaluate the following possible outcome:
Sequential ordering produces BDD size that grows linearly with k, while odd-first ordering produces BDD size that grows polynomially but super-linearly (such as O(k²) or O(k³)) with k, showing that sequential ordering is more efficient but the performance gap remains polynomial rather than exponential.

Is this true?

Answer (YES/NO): NO